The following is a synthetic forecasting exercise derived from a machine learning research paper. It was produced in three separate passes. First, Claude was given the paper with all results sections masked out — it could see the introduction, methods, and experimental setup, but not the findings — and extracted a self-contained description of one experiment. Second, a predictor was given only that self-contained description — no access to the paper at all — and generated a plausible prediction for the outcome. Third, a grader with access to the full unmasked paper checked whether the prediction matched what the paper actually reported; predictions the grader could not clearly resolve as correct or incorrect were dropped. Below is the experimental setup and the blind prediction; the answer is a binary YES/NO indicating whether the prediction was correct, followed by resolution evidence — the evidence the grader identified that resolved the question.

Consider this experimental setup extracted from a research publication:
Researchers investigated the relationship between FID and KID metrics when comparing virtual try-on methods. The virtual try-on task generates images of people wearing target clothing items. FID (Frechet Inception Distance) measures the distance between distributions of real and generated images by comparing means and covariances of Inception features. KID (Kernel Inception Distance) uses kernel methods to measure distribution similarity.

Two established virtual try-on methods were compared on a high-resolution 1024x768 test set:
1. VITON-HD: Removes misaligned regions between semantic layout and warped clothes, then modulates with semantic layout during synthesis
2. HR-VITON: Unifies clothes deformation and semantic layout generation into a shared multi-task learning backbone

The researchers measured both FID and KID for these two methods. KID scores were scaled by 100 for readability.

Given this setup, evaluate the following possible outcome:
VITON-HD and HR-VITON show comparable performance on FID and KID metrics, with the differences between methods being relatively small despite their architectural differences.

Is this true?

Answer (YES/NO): NO